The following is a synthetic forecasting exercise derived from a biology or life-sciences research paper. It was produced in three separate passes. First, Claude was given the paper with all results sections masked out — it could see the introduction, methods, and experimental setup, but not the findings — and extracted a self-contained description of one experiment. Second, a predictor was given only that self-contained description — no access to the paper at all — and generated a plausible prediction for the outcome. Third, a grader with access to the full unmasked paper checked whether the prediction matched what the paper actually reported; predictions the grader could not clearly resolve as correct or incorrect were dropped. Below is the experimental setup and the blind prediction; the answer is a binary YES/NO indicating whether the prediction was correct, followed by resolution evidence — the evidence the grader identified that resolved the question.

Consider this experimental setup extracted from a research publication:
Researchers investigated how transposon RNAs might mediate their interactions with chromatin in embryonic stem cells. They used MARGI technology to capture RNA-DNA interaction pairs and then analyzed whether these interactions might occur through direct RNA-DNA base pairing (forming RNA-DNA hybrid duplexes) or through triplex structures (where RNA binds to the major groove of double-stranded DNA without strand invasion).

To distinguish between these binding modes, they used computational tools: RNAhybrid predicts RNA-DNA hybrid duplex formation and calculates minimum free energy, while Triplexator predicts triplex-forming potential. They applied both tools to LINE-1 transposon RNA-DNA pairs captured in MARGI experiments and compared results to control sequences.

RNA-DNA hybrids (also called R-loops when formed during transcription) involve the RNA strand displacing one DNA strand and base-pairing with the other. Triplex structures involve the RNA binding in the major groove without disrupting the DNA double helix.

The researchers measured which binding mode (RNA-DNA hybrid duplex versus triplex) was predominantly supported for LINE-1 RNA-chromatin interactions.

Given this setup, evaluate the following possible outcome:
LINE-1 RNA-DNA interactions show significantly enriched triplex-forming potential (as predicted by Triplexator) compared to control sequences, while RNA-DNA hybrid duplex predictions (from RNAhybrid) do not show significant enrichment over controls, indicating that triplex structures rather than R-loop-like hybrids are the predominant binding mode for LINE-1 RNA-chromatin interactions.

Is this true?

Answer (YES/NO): NO